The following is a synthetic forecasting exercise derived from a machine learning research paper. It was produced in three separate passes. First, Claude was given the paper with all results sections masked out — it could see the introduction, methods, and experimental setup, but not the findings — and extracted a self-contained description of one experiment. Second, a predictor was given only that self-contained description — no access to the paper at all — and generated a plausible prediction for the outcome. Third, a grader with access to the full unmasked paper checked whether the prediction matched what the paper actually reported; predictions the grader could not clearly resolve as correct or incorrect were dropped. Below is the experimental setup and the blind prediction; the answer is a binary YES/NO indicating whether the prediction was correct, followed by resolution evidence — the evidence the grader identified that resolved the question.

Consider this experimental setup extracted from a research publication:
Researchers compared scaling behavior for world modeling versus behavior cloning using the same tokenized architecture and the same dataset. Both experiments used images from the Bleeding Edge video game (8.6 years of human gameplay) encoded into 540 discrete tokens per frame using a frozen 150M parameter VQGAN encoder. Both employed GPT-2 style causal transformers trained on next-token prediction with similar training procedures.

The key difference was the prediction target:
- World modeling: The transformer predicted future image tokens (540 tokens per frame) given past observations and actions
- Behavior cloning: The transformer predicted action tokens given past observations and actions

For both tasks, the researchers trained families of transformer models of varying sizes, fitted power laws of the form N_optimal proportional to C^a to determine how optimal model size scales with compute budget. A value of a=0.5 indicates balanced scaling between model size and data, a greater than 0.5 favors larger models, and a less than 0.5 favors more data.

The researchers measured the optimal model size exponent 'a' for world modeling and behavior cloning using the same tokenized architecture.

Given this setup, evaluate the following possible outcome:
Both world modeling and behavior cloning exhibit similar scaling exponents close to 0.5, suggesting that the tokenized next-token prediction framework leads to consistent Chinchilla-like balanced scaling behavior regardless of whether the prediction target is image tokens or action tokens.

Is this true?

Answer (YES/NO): NO